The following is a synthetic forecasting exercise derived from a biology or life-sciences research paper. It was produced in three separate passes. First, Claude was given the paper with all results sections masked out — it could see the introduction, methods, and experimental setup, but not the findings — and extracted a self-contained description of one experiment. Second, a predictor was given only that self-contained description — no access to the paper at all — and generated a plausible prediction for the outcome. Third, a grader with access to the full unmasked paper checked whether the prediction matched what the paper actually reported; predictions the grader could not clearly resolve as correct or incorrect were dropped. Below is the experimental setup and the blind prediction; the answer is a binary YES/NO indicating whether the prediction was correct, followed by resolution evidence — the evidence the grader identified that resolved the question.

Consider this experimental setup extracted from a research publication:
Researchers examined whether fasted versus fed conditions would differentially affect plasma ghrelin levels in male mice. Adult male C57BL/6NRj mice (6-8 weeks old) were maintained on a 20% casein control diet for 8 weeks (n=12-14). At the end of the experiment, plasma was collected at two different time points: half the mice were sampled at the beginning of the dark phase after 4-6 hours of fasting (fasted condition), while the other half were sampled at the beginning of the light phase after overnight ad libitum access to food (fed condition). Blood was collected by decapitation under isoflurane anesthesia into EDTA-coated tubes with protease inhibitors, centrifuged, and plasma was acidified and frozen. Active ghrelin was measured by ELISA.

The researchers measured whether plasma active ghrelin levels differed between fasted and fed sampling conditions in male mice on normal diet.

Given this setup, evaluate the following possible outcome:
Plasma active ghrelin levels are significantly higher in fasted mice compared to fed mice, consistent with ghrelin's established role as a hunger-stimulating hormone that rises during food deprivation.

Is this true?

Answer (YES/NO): NO